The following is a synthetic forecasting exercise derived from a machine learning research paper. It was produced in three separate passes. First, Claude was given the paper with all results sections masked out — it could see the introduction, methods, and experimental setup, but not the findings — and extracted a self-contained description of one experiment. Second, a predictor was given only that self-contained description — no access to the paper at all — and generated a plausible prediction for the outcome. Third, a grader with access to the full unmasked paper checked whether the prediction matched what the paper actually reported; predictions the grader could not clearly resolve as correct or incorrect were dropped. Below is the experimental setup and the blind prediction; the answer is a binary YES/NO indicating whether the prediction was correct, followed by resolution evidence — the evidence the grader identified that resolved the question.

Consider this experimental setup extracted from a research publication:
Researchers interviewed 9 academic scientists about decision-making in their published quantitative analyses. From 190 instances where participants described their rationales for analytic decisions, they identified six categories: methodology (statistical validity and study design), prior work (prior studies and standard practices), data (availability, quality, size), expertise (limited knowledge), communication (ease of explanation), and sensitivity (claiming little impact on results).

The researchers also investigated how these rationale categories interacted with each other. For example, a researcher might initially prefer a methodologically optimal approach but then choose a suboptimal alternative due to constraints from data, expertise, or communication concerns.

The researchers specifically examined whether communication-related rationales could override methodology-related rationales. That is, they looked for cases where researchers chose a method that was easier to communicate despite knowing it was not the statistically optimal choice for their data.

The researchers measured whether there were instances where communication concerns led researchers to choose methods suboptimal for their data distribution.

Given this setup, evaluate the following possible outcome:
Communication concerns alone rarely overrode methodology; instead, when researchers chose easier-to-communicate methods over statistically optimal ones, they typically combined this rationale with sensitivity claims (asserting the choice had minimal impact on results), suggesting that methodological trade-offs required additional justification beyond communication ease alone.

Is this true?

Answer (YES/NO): NO